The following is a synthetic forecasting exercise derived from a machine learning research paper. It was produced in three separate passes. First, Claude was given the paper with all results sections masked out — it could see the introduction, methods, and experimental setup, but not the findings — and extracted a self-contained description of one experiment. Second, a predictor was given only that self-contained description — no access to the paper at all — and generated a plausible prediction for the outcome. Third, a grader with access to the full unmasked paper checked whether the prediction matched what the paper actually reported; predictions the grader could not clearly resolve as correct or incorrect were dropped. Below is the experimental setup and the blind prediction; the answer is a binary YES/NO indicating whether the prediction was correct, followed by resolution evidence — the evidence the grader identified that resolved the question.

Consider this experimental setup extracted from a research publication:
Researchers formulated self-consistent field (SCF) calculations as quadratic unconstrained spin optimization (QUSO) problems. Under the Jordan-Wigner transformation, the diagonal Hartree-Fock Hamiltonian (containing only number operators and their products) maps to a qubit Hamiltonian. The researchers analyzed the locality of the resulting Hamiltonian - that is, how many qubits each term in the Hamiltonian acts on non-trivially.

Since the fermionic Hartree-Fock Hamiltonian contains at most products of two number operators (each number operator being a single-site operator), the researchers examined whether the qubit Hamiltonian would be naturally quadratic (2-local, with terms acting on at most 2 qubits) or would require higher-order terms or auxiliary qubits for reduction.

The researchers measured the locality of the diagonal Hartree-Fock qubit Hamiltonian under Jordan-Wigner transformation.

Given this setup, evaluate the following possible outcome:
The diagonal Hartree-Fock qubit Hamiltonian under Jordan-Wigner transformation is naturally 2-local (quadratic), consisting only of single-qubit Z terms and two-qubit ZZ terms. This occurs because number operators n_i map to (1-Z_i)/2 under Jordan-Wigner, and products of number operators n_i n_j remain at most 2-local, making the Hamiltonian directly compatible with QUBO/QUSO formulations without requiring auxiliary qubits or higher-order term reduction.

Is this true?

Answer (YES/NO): YES